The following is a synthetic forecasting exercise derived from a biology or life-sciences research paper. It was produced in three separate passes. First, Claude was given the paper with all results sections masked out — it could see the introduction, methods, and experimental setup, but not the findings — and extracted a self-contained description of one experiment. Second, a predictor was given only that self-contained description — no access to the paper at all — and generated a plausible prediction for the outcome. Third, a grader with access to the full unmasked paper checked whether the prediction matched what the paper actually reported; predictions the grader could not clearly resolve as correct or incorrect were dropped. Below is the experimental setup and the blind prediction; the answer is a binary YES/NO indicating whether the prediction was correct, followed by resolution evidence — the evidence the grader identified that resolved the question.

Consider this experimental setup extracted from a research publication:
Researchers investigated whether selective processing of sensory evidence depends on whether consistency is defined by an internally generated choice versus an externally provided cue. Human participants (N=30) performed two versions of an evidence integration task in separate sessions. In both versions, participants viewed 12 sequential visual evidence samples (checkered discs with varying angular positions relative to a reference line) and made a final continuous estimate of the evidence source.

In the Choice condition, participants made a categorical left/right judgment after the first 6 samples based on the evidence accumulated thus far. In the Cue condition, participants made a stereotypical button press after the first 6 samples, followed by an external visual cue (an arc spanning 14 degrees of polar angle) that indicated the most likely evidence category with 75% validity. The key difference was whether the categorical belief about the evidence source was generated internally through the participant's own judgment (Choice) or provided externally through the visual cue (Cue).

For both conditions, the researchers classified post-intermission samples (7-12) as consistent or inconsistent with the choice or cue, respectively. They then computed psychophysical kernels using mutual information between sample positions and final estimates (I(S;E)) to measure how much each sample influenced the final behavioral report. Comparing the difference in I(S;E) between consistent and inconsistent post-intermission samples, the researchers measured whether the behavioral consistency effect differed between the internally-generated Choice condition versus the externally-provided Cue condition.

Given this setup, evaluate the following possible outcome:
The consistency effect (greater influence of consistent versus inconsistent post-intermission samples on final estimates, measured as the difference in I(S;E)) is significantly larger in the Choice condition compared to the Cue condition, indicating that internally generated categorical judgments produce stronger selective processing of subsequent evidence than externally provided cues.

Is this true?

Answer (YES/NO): YES